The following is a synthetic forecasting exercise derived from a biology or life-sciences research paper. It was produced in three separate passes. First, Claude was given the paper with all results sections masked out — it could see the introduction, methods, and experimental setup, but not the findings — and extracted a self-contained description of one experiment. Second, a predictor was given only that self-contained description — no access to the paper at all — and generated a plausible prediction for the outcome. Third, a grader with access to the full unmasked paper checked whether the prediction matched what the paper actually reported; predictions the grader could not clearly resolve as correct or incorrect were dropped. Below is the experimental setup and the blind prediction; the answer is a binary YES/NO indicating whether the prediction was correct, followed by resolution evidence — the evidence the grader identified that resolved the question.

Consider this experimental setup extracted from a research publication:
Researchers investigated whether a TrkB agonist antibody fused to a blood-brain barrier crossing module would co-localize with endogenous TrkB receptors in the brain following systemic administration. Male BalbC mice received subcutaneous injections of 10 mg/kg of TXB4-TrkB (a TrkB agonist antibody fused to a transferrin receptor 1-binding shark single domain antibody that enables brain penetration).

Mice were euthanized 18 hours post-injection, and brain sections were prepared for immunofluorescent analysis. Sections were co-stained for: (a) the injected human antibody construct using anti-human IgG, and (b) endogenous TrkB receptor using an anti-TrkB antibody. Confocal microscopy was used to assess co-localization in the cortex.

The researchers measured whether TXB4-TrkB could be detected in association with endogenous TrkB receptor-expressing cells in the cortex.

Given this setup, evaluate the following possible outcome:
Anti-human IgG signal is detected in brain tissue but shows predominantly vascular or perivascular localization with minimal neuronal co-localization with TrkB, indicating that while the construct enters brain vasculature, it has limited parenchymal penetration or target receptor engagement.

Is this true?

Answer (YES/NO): NO